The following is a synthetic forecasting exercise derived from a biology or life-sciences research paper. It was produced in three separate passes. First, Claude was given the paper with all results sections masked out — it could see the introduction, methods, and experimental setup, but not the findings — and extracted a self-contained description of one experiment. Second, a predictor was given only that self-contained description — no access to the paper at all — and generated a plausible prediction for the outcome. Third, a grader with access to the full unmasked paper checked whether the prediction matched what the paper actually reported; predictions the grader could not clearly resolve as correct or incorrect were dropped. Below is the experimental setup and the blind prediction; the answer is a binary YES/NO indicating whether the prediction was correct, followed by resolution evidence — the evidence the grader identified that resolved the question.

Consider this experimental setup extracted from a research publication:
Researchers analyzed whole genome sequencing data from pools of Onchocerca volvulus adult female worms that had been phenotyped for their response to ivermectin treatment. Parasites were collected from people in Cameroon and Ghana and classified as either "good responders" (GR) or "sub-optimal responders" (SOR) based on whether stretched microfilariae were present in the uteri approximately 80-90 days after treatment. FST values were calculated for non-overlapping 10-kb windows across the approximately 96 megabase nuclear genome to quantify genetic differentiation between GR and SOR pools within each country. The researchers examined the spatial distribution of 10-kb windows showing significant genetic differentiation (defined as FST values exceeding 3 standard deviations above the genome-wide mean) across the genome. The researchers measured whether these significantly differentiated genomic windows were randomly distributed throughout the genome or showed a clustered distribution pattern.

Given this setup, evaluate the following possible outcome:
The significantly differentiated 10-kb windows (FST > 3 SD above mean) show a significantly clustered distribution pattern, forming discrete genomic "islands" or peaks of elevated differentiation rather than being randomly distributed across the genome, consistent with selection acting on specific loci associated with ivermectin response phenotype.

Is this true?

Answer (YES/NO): YES